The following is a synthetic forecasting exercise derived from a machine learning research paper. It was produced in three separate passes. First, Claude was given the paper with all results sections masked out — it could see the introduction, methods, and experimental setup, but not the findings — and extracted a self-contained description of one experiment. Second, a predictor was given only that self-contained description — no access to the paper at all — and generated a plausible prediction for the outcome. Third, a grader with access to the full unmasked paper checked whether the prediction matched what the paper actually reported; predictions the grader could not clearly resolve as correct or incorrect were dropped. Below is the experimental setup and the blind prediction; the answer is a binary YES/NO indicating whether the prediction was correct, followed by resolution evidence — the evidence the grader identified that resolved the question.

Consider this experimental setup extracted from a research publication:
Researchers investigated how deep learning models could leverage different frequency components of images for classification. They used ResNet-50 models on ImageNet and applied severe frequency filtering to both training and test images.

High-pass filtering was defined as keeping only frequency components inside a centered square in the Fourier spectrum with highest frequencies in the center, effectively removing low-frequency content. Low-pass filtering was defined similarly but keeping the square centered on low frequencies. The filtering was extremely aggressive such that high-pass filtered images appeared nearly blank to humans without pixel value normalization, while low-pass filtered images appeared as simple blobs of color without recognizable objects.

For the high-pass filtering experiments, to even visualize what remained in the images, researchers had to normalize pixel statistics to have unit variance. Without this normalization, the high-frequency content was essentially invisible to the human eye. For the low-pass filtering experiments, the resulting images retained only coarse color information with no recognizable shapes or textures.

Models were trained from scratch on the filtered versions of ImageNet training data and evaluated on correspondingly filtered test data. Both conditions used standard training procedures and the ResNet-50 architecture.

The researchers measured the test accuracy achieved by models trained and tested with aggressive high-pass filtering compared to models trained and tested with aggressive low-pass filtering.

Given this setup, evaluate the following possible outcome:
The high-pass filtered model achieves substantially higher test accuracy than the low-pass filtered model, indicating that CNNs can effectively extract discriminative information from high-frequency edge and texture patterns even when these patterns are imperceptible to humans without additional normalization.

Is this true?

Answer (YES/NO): YES